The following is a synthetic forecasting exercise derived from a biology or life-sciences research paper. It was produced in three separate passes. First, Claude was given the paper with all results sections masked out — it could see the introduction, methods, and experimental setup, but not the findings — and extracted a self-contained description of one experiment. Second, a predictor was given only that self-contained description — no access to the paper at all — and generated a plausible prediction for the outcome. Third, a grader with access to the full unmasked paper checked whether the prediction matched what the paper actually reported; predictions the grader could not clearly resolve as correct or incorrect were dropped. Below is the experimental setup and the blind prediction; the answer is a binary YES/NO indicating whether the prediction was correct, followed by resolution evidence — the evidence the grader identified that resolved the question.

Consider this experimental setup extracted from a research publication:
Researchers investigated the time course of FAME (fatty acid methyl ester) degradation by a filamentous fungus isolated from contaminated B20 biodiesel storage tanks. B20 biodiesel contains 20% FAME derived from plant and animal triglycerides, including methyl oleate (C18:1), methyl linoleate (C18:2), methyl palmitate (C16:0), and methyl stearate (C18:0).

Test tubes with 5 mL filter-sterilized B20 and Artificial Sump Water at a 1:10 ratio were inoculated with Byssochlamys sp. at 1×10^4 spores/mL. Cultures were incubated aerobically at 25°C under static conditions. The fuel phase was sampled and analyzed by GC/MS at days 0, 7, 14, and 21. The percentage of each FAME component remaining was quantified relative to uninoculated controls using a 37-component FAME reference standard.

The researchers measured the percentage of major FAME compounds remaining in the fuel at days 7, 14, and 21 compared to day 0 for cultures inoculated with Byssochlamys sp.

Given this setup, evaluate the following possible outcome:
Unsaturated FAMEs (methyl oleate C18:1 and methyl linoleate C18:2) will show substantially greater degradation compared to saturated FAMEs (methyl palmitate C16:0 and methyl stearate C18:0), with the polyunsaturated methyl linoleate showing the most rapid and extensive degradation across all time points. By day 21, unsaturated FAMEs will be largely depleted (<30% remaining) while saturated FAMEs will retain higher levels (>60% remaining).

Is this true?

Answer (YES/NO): NO